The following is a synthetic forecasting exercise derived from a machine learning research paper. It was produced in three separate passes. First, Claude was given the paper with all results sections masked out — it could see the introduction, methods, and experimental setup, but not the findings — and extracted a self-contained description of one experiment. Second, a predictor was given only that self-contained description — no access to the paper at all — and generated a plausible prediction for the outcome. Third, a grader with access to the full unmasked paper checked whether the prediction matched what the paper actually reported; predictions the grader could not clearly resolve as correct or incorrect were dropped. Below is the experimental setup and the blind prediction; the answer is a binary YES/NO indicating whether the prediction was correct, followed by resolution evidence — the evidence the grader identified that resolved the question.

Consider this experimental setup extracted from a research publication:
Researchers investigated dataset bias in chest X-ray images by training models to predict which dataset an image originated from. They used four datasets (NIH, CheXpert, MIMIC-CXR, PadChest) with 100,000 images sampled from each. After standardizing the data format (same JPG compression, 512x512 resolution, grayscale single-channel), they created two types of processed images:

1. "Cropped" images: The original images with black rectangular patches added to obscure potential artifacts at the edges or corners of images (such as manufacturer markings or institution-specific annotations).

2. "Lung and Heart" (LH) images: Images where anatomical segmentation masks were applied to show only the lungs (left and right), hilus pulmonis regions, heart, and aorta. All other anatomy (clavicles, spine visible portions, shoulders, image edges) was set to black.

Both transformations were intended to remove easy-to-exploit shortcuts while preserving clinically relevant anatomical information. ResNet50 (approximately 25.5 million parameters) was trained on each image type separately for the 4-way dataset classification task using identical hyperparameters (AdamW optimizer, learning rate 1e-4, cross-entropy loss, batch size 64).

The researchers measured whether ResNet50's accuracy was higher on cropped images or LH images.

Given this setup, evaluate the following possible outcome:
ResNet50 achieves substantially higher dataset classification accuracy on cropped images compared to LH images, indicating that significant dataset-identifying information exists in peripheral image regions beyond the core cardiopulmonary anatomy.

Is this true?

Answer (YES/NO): NO